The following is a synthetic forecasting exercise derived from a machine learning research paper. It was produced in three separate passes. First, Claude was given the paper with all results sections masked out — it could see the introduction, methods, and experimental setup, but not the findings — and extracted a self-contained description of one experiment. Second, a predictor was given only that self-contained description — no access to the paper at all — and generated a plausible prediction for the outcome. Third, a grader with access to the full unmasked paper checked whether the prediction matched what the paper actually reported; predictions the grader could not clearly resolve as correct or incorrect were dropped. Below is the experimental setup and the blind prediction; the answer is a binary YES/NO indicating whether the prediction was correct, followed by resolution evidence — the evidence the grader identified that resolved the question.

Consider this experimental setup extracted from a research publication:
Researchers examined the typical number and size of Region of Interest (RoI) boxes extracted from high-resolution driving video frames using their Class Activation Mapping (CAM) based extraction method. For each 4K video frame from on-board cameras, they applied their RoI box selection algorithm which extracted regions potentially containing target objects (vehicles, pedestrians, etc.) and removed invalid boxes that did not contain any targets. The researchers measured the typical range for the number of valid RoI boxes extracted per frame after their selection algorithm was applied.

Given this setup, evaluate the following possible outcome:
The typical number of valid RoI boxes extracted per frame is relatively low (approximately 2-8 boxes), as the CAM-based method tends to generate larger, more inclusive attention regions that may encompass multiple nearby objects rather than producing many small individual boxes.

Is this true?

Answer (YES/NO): NO